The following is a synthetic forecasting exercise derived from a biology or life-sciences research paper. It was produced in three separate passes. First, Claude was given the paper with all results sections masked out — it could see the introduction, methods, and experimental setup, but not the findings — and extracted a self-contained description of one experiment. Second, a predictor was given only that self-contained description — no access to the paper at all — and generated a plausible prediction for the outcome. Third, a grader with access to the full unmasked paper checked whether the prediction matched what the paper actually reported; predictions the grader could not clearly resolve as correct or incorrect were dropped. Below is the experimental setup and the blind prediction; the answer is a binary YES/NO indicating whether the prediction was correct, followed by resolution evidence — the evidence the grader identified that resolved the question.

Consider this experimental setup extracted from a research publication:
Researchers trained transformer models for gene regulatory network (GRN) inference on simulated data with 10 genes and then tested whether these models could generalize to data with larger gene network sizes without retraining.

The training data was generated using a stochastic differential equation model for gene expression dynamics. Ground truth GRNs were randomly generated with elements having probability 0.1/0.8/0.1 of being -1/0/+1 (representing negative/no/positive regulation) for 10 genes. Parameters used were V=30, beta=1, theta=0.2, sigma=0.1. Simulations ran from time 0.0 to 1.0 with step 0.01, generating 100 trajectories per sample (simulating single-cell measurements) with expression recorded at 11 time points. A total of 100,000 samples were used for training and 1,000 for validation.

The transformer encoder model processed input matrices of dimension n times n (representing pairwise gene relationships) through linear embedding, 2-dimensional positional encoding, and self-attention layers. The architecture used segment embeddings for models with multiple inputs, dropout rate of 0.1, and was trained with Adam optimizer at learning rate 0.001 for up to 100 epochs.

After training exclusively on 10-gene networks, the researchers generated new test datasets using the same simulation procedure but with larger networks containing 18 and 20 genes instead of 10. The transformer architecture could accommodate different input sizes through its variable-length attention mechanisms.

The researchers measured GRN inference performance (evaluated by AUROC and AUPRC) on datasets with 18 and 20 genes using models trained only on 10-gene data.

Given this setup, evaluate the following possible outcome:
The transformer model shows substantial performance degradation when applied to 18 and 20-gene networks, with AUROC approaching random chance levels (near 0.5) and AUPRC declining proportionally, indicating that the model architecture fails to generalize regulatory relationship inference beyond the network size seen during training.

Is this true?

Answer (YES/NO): NO